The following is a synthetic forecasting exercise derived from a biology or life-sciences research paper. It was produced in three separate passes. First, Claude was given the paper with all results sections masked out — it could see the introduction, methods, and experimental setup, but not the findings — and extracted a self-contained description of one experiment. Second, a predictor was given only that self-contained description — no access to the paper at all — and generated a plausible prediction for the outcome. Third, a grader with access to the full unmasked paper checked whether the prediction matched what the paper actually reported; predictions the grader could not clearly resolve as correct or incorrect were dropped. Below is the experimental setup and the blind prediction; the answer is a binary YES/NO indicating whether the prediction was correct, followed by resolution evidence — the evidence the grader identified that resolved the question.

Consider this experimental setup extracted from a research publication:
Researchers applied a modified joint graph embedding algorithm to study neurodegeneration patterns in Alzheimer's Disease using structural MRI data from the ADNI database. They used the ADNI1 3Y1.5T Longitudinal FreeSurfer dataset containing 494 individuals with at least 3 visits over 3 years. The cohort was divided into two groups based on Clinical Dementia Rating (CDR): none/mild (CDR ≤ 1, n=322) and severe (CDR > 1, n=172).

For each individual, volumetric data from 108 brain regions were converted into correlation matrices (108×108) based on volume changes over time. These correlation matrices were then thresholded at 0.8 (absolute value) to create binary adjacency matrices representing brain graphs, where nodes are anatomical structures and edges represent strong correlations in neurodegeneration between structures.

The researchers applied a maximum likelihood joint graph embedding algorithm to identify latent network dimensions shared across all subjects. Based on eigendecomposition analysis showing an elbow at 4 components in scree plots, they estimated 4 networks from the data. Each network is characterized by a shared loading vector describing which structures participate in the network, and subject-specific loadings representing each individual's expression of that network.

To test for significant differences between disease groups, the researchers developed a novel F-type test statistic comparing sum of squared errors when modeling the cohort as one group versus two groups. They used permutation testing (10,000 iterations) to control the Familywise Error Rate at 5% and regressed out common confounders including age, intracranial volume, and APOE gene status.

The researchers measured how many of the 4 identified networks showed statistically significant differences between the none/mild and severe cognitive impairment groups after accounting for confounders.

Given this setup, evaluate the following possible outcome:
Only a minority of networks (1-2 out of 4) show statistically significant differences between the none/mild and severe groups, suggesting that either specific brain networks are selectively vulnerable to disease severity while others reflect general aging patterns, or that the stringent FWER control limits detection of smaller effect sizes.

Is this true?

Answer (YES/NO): YES